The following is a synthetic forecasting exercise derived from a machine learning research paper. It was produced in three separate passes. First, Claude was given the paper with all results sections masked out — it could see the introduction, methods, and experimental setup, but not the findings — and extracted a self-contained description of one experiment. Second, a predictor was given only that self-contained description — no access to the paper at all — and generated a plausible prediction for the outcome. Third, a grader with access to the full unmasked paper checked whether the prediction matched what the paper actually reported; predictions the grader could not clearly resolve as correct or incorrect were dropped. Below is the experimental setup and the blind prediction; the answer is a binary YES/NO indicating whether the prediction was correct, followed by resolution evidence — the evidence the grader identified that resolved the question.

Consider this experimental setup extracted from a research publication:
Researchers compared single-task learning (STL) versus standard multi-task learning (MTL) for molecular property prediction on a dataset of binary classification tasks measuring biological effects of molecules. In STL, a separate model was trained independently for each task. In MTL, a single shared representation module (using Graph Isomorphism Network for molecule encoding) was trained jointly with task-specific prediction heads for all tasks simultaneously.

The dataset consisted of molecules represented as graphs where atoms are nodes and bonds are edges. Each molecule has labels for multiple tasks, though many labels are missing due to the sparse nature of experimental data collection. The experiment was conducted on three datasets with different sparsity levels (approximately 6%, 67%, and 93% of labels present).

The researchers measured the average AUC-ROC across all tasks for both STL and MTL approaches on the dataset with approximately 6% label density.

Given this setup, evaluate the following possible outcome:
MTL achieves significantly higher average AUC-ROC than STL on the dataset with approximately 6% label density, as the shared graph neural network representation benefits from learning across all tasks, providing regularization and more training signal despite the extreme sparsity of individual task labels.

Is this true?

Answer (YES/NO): YES